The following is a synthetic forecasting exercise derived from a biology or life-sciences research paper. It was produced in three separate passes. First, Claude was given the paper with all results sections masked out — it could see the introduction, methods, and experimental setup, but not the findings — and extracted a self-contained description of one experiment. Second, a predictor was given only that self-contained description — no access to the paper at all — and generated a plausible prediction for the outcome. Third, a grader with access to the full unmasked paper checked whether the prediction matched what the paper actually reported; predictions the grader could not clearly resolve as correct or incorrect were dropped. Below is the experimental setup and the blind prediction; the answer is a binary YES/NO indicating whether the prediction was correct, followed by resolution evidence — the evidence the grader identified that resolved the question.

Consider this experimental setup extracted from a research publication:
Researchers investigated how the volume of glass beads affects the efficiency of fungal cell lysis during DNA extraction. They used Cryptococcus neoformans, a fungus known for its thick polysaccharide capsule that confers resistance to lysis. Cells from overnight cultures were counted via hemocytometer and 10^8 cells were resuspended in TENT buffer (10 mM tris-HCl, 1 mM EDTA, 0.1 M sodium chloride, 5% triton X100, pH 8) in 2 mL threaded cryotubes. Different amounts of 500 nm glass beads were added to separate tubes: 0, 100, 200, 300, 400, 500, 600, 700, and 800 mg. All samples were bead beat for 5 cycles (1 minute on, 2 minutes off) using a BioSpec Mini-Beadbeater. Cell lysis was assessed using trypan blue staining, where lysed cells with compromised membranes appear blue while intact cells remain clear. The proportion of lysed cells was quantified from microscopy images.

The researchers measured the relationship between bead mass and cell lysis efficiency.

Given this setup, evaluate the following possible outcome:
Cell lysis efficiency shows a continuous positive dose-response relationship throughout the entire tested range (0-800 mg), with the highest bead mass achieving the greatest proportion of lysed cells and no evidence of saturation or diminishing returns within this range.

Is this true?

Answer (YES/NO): NO